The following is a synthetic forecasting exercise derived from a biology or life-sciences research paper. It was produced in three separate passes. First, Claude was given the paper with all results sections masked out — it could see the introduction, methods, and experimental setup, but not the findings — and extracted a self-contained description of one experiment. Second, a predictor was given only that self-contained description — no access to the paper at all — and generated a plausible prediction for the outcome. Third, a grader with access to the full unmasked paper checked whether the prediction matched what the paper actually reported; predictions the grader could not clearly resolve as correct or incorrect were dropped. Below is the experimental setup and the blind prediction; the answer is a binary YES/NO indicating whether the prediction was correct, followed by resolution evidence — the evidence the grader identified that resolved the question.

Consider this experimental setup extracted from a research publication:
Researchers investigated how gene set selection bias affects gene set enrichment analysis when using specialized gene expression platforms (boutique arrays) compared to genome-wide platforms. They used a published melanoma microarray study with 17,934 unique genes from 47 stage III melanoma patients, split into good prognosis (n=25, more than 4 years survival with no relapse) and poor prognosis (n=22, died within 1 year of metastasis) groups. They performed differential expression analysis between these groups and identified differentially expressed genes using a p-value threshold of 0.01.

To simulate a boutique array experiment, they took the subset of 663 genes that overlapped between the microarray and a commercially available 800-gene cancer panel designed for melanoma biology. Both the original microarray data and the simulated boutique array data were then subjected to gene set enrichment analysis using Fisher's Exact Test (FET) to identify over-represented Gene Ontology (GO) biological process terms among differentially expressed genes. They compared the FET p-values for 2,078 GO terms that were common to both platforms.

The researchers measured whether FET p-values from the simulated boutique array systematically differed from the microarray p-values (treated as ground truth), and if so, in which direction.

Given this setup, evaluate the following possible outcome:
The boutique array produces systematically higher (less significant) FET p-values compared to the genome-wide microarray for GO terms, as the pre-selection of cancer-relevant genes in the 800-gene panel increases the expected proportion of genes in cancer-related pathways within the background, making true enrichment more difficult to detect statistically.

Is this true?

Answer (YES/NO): YES